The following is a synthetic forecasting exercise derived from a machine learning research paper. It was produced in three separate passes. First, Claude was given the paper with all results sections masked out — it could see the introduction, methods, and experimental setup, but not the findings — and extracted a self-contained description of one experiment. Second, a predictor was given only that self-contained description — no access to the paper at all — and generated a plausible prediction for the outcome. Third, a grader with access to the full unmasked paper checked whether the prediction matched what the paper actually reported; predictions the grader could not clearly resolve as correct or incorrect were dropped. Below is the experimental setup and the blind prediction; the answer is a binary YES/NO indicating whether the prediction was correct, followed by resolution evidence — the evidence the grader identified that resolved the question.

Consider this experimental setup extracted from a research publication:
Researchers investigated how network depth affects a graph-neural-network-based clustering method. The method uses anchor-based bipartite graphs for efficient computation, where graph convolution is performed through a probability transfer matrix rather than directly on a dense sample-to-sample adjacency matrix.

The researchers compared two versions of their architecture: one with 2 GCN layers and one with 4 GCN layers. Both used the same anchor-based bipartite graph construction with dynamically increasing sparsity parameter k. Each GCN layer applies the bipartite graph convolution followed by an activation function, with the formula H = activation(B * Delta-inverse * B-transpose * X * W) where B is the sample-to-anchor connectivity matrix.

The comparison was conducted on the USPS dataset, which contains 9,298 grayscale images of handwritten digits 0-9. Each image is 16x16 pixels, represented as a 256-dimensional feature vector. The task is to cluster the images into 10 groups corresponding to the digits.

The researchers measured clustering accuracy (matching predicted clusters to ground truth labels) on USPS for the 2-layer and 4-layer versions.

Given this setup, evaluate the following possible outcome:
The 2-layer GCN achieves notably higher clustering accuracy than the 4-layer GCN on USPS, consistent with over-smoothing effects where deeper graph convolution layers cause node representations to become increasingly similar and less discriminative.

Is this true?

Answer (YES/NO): YES